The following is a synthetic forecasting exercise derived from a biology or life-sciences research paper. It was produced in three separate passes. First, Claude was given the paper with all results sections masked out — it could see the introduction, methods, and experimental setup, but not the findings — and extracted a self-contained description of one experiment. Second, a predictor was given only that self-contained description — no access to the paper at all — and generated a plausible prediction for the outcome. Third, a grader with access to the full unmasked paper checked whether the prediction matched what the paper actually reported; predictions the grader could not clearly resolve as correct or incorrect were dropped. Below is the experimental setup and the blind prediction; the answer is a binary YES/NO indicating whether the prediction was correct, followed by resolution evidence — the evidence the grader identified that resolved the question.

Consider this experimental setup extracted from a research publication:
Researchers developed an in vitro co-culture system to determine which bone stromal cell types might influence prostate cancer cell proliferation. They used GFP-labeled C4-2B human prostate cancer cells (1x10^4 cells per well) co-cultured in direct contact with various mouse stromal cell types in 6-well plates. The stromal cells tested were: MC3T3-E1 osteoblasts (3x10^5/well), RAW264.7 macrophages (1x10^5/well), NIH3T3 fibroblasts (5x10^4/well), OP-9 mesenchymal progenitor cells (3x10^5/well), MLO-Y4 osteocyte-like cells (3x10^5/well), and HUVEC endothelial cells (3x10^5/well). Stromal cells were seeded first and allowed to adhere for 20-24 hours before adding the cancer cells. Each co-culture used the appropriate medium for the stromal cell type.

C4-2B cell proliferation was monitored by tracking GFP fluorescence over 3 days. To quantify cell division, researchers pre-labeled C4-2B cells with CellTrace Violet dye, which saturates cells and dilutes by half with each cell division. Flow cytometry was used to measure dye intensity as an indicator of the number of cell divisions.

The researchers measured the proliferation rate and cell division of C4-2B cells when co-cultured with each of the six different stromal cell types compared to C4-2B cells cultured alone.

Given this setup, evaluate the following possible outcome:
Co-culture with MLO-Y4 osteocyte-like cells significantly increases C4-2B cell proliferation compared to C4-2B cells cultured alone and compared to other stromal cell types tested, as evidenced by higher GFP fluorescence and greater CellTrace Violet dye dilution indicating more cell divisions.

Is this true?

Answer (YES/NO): NO